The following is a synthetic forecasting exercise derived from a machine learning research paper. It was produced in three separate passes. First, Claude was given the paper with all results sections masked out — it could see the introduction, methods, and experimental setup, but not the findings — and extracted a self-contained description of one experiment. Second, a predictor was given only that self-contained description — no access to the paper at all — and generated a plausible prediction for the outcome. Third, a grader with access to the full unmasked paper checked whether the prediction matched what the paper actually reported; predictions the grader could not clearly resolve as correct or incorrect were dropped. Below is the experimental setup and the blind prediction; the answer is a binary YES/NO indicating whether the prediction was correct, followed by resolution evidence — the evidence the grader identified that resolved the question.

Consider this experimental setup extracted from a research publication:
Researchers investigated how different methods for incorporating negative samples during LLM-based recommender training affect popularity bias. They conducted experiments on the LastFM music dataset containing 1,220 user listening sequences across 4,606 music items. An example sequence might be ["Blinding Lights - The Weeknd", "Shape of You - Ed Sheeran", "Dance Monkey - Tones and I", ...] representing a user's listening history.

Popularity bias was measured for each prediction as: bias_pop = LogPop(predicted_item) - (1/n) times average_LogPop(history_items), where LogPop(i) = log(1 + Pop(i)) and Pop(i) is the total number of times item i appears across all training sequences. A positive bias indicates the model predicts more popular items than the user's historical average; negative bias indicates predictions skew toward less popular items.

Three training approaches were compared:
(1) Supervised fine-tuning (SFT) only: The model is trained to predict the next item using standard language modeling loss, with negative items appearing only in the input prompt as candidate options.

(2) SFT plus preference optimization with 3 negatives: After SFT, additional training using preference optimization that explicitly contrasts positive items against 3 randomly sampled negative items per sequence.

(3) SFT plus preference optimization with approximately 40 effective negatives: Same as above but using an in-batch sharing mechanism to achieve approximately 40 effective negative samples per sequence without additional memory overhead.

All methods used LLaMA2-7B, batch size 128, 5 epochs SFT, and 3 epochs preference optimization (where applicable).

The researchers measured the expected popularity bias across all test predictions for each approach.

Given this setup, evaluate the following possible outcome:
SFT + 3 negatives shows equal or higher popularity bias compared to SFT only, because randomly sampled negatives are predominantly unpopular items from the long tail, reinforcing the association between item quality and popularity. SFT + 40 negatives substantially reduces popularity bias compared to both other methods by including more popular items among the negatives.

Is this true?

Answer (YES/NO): NO